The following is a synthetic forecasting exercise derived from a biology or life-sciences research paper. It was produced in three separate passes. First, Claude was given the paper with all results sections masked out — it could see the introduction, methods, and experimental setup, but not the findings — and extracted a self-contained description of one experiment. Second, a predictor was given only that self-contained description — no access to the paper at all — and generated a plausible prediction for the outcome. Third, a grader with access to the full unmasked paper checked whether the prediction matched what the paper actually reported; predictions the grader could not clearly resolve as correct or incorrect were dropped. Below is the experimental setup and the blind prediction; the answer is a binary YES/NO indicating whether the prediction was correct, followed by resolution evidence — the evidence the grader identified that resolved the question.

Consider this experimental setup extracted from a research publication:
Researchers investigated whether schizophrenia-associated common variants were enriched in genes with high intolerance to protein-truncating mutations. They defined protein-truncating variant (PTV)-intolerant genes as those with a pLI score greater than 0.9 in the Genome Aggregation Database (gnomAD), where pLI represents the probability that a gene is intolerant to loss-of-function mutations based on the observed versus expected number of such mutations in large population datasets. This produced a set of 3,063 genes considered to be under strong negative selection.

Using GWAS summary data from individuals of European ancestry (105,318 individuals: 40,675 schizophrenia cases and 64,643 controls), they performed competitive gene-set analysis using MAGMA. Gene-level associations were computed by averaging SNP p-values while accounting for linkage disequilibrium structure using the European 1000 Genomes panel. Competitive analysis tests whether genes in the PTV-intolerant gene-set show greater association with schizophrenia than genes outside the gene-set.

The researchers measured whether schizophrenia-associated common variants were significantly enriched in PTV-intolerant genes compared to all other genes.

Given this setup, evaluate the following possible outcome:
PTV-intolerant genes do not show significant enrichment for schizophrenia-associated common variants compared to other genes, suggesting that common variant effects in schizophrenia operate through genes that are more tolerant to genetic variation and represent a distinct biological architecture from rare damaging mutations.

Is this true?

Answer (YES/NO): NO